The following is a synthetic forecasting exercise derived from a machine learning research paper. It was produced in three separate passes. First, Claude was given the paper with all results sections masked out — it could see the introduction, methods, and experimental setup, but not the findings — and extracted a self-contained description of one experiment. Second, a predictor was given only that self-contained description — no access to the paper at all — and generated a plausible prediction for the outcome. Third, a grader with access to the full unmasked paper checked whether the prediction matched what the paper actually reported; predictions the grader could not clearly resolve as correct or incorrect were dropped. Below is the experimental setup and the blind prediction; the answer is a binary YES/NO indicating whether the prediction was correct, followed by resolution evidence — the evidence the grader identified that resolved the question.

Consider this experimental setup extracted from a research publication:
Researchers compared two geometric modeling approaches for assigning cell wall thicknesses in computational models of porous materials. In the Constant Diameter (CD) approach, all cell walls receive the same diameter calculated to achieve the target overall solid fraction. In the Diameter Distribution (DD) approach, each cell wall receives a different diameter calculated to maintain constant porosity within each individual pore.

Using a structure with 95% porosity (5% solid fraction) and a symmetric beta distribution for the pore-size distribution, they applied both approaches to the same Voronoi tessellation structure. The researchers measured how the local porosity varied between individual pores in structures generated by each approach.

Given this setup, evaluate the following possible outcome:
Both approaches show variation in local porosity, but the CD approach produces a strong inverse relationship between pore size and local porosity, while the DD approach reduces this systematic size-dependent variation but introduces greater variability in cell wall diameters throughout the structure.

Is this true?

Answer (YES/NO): NO